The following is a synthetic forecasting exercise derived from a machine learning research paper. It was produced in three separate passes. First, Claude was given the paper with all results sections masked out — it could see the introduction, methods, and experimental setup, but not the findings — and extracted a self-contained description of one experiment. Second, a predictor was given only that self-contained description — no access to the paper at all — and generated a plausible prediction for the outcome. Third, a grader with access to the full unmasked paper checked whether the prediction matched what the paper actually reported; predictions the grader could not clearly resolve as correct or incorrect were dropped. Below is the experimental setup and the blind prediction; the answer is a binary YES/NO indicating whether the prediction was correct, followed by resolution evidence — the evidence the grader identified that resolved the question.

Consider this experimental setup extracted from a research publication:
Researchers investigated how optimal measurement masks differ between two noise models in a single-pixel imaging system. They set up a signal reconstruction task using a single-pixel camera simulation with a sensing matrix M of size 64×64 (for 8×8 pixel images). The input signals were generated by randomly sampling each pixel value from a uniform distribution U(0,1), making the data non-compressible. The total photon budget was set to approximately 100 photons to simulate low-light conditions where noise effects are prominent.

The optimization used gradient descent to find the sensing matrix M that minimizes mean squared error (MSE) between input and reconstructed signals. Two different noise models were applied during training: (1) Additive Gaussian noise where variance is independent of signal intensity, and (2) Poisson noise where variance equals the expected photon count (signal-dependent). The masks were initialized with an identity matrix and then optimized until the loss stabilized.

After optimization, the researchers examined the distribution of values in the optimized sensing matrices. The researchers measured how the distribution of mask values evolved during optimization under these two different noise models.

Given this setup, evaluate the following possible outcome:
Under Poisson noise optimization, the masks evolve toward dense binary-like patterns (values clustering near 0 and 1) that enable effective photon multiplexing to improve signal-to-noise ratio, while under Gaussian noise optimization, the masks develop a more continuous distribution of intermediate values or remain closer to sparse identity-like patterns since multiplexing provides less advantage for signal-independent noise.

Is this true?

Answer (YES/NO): NO